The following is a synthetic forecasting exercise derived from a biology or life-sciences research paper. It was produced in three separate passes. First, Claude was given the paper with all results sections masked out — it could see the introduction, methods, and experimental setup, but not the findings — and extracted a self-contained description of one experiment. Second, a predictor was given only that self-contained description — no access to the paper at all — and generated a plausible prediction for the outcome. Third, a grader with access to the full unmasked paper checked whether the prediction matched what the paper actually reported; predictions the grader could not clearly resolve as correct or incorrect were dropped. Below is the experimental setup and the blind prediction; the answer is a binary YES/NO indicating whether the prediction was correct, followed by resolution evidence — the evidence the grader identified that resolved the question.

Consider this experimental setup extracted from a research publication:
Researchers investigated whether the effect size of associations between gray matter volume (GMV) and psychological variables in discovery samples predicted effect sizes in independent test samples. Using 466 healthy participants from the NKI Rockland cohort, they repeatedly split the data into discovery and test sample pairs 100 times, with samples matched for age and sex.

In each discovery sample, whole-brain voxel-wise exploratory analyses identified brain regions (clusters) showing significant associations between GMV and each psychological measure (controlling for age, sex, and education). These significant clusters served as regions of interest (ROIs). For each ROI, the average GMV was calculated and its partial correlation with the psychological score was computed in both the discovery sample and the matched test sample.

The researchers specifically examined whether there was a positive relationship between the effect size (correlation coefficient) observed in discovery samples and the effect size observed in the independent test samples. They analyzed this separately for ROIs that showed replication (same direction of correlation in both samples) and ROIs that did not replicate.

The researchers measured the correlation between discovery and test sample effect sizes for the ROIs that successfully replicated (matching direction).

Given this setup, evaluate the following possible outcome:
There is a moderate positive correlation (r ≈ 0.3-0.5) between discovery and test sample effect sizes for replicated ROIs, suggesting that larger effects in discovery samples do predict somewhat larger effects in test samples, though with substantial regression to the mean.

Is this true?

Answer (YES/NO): NO